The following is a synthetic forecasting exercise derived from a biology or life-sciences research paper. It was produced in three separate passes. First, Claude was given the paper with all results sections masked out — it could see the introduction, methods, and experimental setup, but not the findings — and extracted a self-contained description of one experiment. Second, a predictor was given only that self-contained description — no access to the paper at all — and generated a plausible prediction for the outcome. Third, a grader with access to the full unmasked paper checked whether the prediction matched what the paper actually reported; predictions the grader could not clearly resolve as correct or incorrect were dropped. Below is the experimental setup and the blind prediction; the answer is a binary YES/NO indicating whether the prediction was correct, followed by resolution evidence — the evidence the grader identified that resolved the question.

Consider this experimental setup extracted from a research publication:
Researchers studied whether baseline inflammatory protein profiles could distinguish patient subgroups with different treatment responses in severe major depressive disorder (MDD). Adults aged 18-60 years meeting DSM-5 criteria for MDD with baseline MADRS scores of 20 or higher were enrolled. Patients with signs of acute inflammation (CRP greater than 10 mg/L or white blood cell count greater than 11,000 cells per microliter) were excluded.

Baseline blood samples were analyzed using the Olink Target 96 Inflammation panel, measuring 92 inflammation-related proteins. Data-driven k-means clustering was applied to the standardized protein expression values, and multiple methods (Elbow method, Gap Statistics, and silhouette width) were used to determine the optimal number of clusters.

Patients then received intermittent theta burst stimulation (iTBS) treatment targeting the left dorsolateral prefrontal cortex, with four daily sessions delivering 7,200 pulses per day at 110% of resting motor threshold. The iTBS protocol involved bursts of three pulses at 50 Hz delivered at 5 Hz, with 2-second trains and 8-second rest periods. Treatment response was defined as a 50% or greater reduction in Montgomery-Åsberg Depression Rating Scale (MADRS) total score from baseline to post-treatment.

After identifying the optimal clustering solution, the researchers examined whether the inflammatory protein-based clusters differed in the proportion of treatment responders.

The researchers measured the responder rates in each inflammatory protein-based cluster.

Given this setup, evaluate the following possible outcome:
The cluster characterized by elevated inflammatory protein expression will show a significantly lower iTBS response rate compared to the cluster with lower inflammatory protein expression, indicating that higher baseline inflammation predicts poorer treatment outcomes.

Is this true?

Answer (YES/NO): YES